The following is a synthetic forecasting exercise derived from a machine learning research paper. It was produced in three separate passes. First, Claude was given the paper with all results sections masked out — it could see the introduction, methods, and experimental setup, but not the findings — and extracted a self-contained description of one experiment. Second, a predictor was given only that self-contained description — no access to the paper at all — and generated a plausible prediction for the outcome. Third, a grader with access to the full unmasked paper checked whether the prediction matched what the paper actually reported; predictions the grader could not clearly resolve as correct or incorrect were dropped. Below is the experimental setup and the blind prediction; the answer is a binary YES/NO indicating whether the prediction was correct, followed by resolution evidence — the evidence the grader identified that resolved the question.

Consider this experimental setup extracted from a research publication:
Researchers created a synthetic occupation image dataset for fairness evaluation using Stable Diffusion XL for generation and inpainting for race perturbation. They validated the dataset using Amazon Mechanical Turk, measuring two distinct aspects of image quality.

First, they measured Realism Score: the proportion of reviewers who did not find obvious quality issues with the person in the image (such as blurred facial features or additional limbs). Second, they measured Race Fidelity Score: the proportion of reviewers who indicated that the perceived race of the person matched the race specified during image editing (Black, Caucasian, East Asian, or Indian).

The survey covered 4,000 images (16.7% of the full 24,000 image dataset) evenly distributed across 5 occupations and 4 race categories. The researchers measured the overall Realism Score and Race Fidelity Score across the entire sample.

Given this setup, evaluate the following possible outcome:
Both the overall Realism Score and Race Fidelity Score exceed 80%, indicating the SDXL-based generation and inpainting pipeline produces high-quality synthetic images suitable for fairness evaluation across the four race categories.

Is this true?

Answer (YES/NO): YES